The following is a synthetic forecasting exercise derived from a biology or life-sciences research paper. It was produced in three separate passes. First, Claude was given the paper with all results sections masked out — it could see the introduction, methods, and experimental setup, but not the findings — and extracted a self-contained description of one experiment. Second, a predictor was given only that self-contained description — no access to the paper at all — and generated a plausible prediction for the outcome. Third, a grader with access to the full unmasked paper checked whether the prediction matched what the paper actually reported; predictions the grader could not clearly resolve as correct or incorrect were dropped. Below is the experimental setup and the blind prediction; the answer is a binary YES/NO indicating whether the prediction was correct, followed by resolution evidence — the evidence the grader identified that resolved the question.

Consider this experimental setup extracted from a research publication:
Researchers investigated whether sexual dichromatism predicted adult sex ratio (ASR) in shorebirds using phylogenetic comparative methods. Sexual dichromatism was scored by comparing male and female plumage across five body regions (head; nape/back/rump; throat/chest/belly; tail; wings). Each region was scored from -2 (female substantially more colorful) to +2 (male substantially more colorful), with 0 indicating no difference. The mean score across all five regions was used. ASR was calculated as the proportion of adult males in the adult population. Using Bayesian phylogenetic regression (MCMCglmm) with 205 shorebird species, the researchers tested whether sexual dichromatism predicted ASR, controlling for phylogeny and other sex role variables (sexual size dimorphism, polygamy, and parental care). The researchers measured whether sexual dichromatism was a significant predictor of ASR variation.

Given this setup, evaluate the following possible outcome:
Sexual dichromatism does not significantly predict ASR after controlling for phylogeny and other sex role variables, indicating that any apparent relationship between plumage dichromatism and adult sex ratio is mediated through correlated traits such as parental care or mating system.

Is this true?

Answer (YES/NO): NO